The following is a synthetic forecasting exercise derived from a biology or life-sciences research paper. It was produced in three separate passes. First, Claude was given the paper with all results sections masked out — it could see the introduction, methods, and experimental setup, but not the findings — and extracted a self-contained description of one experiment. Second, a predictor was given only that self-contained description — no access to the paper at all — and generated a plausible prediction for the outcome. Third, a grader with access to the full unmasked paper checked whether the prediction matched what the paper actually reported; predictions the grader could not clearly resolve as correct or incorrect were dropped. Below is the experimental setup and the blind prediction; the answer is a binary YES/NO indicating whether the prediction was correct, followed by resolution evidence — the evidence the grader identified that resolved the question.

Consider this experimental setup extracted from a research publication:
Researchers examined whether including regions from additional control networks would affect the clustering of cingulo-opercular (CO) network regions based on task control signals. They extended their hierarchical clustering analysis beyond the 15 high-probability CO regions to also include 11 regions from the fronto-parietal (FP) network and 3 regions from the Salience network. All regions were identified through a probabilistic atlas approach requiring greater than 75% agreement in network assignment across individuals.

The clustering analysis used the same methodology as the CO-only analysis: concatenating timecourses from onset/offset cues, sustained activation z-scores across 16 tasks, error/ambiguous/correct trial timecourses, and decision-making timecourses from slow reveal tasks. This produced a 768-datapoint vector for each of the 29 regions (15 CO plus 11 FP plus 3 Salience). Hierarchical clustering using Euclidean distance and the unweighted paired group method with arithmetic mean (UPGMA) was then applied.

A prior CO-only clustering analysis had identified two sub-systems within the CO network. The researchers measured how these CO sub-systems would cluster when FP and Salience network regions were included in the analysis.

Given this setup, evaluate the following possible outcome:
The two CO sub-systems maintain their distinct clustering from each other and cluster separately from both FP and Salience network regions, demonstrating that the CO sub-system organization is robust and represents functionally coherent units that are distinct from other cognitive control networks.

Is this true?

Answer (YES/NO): NO